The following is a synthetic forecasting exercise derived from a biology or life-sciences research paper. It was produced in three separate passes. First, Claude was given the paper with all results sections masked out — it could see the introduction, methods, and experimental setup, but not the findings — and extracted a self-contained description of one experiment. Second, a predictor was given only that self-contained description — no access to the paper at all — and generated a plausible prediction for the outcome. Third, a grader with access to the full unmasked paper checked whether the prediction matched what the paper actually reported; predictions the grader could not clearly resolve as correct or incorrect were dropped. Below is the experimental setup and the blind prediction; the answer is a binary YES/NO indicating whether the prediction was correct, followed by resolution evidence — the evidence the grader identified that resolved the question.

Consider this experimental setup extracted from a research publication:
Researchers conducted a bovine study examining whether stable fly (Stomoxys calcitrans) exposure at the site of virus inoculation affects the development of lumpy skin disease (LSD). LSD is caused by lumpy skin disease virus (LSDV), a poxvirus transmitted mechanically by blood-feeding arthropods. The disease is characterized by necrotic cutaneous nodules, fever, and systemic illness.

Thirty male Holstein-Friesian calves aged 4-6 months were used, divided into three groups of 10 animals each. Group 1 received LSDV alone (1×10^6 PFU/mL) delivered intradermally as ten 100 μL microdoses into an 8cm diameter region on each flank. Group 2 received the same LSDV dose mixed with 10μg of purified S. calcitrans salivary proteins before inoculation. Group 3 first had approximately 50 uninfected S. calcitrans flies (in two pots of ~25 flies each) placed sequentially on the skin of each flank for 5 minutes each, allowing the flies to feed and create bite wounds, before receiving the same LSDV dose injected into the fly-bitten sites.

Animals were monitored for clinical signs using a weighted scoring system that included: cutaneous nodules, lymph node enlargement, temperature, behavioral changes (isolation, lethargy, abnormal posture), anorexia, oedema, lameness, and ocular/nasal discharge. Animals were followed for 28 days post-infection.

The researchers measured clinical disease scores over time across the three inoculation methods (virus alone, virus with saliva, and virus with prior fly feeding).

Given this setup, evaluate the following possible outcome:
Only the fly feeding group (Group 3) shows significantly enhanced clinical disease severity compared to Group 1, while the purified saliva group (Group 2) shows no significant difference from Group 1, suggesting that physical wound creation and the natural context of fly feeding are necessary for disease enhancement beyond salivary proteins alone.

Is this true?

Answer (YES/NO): NO